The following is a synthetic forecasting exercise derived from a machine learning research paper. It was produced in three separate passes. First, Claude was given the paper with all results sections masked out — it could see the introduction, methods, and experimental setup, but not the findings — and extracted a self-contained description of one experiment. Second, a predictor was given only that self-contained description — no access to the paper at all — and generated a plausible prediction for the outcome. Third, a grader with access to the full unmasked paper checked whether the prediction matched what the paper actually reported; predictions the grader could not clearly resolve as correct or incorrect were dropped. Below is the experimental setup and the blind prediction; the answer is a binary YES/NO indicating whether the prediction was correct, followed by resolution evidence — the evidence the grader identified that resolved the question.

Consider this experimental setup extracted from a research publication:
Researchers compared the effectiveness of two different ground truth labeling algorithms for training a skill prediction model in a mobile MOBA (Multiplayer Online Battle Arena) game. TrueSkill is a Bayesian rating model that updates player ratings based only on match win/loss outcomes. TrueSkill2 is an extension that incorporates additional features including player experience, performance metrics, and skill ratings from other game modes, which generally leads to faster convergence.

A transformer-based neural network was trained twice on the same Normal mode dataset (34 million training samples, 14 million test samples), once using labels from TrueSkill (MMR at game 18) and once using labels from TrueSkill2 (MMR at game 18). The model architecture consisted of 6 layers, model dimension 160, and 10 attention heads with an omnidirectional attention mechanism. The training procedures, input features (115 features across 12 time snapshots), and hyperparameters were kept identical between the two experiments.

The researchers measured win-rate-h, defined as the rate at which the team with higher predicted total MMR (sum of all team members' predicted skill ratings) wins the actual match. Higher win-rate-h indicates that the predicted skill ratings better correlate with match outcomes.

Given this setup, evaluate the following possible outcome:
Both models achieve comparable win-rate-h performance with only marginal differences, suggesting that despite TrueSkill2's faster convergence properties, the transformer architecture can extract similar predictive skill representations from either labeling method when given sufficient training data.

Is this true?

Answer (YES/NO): NO